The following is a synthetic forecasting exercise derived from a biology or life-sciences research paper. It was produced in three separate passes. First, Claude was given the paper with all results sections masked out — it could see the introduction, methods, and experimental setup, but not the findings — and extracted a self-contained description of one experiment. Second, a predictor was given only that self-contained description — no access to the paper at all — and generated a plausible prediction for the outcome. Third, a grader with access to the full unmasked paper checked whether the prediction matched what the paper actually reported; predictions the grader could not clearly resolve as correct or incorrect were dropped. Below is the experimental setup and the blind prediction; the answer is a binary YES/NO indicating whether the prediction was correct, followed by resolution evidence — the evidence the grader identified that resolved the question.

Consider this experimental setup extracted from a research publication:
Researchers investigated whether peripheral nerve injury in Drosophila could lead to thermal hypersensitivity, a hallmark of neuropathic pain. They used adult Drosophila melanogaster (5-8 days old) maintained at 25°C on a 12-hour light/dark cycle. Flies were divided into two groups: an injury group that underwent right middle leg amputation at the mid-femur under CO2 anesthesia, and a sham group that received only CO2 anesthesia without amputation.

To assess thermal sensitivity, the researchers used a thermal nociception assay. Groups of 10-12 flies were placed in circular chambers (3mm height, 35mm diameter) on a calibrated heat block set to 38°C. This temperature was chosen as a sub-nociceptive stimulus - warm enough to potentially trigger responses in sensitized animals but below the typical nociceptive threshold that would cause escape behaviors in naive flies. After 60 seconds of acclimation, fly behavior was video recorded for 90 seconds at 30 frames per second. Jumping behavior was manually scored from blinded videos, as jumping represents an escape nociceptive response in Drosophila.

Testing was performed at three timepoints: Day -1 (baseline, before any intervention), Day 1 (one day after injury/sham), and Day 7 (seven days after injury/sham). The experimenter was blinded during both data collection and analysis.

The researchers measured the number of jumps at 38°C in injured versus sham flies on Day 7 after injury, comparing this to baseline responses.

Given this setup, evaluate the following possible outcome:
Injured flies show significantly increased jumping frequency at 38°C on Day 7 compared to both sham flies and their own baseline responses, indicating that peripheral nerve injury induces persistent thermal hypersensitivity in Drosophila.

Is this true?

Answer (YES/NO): YES